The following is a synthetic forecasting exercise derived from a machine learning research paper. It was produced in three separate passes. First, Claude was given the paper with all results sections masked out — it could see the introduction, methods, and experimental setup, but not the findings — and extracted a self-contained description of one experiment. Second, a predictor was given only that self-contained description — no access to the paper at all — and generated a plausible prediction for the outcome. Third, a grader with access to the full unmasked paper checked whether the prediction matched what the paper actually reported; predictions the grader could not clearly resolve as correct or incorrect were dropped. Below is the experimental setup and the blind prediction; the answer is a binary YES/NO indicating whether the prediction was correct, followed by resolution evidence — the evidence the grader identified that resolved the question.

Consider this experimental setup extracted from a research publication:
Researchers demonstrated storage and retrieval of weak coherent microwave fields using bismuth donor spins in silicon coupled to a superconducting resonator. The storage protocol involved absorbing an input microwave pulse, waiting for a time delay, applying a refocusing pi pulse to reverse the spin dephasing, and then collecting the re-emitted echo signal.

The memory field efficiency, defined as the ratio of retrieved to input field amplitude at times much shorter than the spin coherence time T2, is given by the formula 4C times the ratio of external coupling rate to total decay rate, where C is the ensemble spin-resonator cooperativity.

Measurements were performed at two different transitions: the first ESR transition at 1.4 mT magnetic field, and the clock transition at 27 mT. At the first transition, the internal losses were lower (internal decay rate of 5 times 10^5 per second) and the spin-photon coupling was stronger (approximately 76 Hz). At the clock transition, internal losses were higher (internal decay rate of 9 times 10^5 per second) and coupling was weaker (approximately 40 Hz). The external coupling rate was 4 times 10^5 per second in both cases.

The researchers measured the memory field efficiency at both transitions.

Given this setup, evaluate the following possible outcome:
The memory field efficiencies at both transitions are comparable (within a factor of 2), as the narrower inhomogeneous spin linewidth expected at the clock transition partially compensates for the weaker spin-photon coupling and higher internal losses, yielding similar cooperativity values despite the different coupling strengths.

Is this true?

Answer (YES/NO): NO